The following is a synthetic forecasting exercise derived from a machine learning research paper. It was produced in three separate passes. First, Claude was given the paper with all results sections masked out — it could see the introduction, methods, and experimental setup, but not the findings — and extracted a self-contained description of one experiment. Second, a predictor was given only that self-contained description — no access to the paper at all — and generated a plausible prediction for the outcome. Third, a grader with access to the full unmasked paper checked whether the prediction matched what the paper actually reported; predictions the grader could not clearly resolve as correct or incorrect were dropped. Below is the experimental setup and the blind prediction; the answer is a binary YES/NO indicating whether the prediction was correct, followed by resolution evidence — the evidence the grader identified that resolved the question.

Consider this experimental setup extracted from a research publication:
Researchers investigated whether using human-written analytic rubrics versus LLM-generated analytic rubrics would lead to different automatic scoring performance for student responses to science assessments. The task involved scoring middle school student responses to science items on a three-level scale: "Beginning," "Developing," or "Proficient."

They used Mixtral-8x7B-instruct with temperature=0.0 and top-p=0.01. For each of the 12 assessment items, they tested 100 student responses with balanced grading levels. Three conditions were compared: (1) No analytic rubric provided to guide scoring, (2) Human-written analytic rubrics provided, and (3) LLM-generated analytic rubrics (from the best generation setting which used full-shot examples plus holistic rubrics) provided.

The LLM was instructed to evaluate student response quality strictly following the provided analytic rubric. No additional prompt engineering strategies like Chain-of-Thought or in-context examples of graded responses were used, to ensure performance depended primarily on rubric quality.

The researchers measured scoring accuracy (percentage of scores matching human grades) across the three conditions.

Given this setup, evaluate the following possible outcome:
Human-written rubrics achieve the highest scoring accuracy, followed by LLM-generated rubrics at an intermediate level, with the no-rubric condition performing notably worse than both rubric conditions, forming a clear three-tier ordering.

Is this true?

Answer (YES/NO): NO